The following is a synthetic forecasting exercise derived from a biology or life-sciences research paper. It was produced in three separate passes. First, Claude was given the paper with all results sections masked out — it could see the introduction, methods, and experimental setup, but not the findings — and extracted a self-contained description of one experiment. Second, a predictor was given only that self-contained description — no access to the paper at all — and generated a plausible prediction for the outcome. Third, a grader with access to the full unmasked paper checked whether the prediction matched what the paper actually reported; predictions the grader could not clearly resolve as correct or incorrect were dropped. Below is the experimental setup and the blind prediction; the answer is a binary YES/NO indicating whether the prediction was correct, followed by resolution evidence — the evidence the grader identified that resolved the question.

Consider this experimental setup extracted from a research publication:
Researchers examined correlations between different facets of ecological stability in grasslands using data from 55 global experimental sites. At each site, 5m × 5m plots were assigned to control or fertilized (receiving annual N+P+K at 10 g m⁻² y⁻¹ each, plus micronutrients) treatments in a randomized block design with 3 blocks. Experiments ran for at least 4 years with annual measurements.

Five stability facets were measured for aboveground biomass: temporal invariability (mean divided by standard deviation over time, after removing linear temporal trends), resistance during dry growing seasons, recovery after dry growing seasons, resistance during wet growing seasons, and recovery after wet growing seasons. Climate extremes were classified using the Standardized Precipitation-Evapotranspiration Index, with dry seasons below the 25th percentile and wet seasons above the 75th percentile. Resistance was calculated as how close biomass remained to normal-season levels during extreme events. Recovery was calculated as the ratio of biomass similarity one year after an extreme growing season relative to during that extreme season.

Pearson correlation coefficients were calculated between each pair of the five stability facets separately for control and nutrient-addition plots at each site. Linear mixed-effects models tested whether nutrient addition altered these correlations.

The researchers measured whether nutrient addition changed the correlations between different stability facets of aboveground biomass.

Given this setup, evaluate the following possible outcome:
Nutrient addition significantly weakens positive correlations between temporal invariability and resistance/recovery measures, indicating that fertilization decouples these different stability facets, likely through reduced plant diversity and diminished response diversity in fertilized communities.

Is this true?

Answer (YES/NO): NO